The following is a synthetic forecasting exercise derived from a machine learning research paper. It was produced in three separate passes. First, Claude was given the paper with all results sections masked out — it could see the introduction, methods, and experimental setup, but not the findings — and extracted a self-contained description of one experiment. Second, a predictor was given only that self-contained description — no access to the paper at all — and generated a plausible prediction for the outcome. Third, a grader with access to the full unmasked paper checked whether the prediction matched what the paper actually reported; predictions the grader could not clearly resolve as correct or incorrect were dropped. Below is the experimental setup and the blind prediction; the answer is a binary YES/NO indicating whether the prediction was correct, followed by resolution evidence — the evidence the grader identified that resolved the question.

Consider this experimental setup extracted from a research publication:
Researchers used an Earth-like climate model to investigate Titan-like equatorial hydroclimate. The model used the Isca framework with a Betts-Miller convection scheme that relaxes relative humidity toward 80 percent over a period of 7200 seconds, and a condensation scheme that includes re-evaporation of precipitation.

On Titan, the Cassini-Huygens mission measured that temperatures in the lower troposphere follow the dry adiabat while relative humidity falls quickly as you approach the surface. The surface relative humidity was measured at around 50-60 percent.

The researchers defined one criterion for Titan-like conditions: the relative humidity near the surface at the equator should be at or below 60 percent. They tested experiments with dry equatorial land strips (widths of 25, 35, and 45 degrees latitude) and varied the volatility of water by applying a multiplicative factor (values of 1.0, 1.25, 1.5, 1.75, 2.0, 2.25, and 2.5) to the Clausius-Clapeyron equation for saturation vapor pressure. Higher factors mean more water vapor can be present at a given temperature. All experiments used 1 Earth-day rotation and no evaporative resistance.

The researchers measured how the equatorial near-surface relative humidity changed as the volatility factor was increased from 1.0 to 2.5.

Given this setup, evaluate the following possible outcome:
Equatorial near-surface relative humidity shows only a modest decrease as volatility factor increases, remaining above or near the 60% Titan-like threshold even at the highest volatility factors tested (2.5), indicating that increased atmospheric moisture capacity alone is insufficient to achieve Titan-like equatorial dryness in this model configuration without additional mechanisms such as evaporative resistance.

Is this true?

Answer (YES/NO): NO